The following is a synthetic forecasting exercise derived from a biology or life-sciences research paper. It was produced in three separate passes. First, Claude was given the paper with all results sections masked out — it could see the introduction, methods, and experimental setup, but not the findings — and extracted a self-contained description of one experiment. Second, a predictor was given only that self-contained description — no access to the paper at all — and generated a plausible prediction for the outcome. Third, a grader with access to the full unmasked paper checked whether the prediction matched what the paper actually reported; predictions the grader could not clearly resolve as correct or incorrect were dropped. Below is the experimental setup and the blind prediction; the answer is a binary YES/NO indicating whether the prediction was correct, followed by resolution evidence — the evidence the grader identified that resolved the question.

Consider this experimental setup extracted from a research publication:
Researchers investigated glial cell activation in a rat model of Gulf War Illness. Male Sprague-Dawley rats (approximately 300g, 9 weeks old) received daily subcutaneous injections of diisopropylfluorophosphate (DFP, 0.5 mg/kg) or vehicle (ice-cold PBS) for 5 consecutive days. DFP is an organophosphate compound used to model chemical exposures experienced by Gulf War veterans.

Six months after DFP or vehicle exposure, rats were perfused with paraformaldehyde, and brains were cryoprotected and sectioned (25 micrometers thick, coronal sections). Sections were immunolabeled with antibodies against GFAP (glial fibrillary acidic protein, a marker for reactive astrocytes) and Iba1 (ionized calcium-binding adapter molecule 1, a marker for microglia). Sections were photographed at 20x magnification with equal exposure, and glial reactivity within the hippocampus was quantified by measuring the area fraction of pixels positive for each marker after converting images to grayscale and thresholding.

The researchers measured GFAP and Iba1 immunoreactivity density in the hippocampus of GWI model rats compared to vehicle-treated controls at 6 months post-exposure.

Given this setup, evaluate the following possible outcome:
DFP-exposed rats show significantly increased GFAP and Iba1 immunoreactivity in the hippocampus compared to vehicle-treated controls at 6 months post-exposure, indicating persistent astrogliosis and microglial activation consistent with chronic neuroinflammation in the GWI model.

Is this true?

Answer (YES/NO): YES